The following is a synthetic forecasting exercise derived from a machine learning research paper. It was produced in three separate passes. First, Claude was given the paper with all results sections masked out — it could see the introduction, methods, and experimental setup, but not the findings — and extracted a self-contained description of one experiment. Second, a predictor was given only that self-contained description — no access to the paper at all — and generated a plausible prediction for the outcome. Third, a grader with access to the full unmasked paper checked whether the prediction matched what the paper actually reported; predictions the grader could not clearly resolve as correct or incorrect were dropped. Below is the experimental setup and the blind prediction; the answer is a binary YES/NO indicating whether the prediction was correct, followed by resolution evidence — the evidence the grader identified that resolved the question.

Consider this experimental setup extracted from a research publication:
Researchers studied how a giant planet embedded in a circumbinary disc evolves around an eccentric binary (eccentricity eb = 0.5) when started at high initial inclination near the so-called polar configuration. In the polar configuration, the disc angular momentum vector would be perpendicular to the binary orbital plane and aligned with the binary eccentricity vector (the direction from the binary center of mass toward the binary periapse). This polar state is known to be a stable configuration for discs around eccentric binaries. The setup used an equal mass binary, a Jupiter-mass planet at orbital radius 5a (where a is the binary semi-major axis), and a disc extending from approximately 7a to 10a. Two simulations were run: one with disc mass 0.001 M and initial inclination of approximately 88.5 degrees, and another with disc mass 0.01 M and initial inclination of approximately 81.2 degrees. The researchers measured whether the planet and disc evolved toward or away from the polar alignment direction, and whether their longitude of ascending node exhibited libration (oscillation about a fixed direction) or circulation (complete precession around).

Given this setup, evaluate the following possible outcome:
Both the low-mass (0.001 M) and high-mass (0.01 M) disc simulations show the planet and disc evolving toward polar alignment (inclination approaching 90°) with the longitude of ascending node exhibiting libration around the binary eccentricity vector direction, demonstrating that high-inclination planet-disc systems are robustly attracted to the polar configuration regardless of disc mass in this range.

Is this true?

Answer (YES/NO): NO